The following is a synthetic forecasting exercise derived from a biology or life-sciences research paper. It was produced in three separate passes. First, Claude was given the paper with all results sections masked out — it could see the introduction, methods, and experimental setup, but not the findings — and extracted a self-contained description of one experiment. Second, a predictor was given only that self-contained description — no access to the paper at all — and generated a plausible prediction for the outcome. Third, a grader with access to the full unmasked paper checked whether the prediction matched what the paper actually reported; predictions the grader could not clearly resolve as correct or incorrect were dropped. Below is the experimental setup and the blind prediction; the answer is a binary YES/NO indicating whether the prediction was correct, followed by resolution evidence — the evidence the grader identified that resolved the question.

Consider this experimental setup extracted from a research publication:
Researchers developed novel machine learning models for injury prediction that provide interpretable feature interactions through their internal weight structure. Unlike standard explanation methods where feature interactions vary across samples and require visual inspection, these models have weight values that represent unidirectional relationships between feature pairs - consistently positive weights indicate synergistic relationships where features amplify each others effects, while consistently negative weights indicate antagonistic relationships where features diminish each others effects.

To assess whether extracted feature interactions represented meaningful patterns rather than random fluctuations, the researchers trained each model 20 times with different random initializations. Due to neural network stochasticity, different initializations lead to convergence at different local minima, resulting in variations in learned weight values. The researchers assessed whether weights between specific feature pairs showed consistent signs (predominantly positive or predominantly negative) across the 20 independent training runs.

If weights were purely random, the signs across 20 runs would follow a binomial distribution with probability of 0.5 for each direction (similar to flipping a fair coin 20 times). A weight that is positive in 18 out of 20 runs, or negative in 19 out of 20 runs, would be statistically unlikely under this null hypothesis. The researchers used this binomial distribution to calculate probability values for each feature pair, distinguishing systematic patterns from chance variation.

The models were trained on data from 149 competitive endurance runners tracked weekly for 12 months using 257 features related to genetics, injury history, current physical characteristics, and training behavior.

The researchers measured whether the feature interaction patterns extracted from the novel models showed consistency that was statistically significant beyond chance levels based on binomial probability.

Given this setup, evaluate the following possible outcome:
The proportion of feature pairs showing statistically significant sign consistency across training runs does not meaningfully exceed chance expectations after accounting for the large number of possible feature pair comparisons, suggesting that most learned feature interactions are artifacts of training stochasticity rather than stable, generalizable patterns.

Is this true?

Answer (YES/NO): NO